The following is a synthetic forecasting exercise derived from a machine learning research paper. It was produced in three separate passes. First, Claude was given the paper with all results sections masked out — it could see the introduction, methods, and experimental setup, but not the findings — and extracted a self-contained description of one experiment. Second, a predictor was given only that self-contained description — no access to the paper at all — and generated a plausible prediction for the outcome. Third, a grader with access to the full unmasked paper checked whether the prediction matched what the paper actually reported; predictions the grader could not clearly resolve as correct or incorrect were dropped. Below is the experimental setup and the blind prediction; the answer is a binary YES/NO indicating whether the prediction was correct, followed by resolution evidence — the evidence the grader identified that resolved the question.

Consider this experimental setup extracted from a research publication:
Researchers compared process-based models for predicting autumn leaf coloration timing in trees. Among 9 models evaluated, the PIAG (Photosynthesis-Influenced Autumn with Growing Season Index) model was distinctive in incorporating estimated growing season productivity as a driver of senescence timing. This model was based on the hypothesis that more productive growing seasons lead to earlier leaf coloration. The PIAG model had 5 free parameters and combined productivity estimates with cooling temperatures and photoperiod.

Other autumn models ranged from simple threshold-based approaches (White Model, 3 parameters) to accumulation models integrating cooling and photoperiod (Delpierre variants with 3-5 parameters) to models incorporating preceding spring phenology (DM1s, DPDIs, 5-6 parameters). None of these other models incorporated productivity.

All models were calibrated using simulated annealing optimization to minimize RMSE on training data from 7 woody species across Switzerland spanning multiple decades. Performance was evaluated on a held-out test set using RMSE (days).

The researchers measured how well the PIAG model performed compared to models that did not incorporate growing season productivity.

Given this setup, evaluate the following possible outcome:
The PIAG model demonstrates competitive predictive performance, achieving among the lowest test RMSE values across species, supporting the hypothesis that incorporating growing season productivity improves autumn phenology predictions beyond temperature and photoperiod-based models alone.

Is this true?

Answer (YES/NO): NO